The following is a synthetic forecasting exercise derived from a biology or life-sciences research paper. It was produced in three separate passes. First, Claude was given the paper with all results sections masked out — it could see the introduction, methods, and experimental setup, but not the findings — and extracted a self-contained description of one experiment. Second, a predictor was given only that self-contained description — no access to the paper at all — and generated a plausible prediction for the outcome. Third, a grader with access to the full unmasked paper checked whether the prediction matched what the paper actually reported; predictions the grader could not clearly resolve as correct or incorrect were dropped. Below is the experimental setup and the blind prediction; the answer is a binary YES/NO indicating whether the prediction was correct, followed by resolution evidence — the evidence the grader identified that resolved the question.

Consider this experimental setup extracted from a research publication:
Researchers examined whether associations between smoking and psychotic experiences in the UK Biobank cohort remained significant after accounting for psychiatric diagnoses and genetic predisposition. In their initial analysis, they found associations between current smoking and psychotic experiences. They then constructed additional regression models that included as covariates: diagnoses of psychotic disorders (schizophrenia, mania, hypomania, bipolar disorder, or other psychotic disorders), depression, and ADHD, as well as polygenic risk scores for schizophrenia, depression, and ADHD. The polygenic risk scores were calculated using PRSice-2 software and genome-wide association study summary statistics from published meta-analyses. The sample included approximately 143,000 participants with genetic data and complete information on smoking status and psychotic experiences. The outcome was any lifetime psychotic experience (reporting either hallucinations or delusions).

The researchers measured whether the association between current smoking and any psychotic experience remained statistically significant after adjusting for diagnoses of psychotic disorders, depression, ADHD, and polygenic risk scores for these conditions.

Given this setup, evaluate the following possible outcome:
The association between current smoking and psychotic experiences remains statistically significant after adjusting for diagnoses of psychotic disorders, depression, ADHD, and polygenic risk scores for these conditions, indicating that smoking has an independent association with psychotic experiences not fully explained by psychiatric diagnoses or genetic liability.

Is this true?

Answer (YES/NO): YES